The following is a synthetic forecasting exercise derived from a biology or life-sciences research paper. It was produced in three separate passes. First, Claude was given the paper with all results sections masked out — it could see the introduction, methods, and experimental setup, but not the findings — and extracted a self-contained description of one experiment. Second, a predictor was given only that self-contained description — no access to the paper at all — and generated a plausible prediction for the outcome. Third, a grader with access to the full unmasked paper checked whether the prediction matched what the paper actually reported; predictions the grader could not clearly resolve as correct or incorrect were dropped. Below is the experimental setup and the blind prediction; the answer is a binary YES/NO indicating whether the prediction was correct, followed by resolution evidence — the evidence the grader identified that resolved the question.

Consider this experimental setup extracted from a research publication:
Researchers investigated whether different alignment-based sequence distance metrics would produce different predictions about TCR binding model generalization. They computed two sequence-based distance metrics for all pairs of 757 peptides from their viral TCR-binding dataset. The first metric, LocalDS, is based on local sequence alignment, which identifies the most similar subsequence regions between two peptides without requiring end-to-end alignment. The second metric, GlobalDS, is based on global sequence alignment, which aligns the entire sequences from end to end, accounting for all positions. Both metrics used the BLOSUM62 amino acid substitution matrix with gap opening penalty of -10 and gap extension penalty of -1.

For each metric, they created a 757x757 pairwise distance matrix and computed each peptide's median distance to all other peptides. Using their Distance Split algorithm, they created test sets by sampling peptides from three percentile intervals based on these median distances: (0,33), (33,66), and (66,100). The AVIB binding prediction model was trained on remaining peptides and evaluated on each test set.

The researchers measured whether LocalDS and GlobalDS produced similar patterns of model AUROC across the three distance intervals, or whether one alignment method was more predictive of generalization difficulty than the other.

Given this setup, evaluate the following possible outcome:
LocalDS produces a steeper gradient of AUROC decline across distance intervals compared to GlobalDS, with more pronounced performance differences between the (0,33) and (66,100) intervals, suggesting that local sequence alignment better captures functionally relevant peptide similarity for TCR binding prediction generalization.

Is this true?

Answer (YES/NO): NO